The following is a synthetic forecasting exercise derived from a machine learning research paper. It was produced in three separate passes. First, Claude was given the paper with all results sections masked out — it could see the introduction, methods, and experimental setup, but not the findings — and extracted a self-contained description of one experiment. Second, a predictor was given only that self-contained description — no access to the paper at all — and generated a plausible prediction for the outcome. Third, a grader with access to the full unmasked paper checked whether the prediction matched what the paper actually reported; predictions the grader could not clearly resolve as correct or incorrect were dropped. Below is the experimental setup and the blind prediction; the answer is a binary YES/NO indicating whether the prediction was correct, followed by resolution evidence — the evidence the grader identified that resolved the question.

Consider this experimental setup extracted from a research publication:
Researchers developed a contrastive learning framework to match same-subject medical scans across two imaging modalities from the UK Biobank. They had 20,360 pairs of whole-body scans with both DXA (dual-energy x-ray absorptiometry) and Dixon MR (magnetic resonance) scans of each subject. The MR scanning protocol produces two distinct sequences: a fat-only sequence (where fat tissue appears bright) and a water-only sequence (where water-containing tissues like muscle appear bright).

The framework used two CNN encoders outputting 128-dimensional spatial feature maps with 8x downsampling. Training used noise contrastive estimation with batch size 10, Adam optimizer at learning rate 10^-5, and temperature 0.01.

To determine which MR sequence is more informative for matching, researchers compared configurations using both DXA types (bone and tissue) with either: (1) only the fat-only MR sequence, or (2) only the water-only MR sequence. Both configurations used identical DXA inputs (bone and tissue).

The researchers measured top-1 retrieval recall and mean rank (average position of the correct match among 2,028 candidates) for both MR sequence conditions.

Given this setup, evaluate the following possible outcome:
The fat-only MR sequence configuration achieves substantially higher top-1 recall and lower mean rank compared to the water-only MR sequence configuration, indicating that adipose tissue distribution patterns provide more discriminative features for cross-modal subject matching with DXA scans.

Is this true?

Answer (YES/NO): NO